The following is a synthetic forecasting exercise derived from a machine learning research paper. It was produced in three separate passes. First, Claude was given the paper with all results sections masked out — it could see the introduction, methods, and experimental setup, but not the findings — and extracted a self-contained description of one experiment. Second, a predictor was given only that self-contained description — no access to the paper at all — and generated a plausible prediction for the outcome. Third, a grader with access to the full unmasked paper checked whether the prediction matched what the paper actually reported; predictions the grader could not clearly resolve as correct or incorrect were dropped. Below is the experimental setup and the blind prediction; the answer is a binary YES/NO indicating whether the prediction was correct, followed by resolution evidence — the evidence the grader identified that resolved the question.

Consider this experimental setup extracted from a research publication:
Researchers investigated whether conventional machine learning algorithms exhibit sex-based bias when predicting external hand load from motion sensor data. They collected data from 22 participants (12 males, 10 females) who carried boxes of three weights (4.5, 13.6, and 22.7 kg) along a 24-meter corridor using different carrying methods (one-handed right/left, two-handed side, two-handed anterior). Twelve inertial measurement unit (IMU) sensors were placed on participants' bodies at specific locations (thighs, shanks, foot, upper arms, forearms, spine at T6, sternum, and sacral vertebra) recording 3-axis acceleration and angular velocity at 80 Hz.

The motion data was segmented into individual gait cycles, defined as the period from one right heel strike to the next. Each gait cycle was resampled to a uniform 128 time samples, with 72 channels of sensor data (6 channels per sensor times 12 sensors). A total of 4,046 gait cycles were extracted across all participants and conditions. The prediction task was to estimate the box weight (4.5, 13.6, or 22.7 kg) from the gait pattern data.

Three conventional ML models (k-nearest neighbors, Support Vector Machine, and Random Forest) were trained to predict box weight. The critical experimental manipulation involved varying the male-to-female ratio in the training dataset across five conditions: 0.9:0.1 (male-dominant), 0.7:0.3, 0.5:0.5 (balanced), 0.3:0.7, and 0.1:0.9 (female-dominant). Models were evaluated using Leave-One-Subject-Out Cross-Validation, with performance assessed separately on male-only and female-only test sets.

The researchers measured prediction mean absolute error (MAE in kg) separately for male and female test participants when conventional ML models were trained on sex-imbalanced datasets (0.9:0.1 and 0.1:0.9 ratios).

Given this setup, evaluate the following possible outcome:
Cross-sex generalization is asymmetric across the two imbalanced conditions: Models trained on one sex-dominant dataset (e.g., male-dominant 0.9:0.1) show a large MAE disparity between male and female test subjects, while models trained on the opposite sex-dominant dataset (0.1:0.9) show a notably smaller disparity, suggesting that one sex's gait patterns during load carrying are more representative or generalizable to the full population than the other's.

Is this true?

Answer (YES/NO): NO